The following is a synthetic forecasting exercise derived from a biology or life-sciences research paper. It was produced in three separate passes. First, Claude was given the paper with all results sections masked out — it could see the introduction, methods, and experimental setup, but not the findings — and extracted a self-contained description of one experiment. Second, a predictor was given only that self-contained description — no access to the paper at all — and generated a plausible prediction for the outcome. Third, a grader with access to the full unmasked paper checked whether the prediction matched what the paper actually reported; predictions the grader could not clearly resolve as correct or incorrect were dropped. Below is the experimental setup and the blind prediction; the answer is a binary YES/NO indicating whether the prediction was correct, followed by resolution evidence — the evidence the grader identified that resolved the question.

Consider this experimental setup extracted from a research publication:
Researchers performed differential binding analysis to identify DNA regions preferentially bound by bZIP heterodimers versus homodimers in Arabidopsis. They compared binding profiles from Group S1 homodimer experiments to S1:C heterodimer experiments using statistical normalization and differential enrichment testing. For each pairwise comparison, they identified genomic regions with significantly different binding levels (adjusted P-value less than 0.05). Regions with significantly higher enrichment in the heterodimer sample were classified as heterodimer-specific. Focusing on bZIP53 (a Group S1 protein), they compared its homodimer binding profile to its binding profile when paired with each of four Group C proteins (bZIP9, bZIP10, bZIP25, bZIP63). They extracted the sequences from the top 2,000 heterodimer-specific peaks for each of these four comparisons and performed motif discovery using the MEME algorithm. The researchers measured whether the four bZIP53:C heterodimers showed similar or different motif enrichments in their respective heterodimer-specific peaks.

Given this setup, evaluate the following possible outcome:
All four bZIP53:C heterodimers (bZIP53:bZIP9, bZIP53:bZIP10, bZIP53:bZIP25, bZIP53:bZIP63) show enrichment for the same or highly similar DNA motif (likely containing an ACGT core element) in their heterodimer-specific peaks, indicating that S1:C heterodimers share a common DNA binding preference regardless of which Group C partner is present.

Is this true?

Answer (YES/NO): NO